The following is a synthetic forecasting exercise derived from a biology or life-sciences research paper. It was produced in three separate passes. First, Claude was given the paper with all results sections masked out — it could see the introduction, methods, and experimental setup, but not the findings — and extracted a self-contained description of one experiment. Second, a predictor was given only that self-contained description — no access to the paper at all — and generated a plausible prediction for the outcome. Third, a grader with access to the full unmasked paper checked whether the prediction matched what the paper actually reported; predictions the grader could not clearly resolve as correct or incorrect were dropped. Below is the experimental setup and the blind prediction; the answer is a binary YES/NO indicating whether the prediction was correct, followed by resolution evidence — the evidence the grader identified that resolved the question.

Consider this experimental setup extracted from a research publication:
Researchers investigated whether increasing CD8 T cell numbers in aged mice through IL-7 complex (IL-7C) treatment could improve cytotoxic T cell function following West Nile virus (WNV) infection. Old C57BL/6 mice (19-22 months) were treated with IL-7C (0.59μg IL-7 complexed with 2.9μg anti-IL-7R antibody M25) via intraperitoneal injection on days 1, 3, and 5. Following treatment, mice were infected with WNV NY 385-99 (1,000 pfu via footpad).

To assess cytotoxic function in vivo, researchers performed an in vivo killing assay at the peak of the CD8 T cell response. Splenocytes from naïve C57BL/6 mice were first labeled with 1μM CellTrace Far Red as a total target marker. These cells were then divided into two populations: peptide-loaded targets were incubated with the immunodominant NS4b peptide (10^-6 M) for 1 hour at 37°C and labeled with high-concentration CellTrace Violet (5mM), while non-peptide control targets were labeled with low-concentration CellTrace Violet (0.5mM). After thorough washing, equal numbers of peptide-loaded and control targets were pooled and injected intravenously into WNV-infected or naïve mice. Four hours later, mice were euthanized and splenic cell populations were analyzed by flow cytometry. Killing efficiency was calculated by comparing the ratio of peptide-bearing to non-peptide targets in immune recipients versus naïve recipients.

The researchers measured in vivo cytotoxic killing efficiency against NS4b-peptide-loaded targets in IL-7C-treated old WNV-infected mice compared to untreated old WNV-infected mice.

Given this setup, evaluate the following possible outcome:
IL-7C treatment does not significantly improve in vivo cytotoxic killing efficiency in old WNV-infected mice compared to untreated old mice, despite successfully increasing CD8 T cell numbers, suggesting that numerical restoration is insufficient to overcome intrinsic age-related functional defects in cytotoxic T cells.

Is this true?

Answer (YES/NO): YES